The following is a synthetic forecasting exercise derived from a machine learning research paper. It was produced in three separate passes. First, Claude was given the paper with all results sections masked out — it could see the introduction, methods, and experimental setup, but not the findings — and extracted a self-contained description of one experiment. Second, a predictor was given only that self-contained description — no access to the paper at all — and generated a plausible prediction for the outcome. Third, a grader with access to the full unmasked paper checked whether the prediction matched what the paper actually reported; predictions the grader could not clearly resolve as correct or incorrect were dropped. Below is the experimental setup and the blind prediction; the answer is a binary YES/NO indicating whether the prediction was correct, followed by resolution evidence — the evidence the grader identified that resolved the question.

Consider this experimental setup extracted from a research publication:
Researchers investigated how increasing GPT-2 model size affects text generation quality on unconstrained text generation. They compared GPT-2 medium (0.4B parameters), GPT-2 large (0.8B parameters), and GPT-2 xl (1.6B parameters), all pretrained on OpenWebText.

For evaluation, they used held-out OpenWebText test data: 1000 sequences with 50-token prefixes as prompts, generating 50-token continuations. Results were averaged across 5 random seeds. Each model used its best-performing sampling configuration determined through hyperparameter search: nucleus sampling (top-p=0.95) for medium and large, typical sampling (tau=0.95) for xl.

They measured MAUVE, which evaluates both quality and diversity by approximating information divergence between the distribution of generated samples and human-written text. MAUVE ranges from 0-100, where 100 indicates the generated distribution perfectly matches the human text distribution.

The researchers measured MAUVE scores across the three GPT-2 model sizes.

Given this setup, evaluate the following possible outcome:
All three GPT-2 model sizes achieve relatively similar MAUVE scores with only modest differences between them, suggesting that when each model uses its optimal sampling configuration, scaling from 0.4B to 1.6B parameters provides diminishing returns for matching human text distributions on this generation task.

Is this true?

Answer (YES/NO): YES